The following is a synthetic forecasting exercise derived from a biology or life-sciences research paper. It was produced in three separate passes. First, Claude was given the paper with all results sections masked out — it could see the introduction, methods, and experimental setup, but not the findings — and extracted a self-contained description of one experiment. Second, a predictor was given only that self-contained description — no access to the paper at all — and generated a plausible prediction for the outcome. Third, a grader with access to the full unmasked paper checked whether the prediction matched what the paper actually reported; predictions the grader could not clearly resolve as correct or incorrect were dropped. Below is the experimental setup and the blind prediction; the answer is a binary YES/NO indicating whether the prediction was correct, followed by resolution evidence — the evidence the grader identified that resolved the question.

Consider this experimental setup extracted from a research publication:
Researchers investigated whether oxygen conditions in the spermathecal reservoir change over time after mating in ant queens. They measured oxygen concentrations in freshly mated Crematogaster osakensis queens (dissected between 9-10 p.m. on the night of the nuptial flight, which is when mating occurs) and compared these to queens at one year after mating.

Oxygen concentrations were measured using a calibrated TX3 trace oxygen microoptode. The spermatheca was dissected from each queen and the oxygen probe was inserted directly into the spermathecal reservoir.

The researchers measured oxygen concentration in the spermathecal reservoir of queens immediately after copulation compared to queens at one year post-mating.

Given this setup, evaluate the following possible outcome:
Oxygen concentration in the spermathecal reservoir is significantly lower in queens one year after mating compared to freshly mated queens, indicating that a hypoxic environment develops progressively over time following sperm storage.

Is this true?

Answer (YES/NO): NO